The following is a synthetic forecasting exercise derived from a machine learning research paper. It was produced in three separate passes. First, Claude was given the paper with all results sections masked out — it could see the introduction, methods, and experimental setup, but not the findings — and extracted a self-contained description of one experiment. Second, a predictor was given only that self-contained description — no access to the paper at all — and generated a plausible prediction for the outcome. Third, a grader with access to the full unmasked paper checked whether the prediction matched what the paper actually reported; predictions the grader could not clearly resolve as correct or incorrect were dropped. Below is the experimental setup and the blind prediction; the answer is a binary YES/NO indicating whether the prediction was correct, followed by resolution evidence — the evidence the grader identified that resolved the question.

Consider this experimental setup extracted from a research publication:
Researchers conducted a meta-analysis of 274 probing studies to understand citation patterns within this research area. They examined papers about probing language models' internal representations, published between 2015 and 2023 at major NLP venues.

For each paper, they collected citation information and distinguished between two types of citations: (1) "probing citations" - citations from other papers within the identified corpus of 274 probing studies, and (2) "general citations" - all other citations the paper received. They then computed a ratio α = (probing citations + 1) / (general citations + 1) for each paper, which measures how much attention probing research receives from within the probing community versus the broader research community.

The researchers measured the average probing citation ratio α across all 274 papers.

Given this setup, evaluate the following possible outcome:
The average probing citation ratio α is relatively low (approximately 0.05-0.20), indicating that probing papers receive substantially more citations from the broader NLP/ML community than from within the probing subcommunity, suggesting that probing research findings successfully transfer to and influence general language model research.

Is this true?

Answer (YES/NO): NO